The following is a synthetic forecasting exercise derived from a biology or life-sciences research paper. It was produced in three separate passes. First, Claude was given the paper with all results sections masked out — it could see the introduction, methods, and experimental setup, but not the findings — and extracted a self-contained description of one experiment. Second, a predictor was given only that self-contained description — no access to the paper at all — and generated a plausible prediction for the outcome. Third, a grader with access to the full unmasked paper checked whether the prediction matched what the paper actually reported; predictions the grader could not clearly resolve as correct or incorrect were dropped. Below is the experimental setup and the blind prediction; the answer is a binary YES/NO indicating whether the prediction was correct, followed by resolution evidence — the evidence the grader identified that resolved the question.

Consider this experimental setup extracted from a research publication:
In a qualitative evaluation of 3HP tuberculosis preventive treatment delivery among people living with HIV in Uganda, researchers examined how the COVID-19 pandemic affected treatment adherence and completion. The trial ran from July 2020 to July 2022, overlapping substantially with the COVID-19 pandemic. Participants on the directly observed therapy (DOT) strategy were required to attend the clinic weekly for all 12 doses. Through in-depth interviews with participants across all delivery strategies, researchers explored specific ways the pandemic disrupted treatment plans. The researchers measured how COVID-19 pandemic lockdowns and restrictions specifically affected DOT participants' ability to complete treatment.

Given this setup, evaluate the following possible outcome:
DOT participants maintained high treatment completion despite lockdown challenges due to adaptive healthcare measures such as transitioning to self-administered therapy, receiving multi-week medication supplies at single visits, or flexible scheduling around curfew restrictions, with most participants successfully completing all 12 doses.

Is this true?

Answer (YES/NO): NO